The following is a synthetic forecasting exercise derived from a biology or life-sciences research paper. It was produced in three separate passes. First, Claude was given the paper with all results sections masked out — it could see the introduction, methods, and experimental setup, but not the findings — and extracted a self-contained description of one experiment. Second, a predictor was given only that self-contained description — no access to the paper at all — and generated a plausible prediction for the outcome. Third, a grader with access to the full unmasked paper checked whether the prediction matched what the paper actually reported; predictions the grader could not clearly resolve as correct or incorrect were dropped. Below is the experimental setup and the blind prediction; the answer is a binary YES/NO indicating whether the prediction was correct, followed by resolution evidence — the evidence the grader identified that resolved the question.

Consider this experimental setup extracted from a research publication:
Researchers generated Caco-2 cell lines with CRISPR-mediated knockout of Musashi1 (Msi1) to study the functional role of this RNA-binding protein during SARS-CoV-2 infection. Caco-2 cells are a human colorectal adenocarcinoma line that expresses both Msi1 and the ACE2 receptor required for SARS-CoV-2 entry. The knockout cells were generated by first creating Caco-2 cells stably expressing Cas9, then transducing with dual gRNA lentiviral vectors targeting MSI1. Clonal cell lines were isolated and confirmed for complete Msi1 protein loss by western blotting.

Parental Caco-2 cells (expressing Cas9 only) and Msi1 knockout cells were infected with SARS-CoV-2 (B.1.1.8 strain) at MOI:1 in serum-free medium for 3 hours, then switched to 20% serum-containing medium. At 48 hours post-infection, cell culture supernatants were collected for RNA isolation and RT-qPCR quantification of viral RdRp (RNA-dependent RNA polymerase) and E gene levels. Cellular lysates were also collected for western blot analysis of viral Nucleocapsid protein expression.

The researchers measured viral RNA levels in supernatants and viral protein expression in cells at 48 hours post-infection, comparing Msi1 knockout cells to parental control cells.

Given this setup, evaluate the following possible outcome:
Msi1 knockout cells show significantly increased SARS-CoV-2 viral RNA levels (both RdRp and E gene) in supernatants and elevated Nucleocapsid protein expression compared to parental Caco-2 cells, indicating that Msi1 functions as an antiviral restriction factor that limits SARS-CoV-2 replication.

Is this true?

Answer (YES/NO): YES